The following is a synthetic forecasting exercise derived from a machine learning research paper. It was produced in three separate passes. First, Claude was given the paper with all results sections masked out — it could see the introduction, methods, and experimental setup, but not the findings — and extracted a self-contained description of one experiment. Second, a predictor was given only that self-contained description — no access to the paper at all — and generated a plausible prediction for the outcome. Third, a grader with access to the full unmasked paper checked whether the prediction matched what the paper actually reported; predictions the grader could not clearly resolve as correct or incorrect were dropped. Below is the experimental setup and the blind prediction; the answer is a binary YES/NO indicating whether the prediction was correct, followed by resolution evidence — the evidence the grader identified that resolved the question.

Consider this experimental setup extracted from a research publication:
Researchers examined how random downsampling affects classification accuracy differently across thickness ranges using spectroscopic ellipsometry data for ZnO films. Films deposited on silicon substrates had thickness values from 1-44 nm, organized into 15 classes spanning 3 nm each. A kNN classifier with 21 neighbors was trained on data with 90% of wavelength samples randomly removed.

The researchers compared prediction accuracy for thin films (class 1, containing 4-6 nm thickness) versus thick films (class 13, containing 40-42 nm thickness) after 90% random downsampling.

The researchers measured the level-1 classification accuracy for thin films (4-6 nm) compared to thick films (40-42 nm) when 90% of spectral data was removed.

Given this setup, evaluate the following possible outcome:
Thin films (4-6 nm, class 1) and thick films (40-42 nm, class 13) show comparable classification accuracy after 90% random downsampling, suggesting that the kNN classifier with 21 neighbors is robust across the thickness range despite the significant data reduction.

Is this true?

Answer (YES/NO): NO